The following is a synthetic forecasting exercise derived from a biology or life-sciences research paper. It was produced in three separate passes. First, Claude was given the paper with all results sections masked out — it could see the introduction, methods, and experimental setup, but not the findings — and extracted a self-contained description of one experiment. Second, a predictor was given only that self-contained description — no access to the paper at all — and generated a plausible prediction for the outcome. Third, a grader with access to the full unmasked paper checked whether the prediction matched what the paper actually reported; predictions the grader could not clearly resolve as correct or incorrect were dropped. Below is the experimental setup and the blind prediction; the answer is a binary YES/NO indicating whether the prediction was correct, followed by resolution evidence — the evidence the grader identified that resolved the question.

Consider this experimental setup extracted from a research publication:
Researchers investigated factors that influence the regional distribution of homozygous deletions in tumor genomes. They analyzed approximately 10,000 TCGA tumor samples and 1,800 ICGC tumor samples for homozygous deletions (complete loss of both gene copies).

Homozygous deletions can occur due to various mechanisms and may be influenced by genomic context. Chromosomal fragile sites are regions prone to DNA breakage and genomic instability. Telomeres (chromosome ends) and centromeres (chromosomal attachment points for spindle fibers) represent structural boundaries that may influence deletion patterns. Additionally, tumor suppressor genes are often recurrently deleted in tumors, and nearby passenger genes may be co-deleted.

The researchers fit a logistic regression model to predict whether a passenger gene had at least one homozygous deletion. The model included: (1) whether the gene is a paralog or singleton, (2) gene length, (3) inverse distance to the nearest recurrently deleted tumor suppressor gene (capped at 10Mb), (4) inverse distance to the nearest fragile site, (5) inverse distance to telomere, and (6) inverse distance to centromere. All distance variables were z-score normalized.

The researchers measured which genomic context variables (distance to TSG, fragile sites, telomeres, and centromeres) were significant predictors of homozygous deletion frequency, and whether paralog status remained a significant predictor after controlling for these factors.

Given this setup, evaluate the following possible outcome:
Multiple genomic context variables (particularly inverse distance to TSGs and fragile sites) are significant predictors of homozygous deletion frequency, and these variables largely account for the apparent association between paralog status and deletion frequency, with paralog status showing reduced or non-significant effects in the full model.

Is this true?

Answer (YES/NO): NO